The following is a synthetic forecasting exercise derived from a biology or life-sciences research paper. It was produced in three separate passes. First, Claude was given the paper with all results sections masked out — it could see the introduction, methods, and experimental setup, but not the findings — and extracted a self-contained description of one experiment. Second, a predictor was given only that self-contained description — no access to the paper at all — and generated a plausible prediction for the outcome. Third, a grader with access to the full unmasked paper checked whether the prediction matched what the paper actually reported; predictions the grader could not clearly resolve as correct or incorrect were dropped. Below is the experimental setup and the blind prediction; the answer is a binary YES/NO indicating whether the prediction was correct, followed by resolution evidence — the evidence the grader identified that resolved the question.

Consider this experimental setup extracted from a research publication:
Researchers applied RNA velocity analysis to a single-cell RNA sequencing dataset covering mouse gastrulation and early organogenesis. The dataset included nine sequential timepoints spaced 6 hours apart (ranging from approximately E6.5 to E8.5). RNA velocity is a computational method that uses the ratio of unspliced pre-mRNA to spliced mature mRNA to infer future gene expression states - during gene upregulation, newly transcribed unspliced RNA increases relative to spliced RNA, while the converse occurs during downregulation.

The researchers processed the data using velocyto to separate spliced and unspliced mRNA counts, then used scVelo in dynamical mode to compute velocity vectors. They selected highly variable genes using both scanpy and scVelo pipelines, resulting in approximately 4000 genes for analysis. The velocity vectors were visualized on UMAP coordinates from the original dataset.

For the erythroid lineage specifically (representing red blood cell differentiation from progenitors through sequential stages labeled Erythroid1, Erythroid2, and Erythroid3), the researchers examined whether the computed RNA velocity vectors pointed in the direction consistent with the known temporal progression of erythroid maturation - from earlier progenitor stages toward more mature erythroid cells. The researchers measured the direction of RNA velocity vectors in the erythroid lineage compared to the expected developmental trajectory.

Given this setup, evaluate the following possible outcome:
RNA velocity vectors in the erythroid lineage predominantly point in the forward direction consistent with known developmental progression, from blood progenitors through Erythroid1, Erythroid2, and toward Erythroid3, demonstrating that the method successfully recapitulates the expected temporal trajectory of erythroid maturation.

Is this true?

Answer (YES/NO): NO